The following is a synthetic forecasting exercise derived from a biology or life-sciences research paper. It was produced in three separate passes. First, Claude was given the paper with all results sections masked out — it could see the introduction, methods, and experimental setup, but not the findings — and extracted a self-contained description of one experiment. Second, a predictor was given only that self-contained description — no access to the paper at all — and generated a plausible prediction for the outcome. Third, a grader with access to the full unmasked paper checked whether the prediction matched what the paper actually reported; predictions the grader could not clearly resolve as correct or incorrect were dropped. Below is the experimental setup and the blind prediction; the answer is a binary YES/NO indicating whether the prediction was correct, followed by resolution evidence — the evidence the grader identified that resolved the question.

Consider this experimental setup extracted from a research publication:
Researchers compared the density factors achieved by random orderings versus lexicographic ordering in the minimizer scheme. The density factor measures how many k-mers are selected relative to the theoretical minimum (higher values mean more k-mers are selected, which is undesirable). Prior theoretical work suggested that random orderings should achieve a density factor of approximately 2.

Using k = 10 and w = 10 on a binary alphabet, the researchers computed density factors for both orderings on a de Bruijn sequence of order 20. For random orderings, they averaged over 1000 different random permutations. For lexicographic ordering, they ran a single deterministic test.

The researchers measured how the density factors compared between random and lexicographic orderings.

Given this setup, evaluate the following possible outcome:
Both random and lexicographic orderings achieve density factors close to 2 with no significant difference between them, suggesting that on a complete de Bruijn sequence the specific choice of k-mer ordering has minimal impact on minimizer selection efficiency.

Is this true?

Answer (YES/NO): NO